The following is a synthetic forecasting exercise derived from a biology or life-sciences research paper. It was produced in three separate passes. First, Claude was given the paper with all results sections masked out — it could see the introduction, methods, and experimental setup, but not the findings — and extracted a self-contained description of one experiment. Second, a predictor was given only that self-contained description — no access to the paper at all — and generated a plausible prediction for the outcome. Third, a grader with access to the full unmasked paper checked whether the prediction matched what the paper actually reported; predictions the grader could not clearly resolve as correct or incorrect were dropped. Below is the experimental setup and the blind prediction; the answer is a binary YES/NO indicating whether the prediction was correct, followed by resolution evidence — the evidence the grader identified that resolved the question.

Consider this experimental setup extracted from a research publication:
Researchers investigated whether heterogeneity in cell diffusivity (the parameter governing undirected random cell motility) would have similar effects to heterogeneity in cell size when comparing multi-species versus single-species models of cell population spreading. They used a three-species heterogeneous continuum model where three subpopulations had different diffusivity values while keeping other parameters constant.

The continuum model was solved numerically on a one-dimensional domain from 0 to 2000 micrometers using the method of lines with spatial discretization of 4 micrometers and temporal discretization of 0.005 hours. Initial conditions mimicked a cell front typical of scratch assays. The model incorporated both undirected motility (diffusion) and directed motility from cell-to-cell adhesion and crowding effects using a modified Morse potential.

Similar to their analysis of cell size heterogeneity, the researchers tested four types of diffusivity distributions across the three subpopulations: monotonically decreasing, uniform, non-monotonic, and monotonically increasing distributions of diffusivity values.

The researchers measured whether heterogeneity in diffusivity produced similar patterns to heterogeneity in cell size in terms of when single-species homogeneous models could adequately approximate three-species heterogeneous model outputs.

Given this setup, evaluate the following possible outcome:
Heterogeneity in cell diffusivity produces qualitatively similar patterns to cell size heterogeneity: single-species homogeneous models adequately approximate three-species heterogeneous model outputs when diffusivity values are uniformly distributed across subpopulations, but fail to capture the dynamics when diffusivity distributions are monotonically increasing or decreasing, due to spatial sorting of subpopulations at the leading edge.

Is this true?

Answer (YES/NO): NO